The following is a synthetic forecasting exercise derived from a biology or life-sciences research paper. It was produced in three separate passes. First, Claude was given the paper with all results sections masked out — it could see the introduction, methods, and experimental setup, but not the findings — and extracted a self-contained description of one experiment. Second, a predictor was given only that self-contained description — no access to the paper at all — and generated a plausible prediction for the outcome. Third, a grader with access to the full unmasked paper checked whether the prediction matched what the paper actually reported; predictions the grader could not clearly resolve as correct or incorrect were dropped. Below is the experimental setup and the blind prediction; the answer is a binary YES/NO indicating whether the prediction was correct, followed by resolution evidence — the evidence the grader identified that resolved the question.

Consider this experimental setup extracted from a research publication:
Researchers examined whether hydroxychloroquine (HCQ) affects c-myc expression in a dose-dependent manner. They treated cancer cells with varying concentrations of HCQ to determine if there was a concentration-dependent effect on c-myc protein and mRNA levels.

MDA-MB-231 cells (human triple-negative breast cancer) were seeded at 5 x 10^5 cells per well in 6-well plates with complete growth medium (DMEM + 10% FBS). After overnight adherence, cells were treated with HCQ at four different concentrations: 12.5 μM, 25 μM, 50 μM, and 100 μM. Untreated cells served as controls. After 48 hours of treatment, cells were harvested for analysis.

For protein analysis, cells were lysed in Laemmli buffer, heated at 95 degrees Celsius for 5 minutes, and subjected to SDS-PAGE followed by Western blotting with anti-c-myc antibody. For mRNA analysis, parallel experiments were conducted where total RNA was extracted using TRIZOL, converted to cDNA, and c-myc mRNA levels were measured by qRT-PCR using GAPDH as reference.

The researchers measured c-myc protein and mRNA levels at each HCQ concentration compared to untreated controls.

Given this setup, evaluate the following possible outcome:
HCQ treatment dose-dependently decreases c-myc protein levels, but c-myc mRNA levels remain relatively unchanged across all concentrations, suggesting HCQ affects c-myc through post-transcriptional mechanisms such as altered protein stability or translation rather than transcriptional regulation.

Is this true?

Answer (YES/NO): NO